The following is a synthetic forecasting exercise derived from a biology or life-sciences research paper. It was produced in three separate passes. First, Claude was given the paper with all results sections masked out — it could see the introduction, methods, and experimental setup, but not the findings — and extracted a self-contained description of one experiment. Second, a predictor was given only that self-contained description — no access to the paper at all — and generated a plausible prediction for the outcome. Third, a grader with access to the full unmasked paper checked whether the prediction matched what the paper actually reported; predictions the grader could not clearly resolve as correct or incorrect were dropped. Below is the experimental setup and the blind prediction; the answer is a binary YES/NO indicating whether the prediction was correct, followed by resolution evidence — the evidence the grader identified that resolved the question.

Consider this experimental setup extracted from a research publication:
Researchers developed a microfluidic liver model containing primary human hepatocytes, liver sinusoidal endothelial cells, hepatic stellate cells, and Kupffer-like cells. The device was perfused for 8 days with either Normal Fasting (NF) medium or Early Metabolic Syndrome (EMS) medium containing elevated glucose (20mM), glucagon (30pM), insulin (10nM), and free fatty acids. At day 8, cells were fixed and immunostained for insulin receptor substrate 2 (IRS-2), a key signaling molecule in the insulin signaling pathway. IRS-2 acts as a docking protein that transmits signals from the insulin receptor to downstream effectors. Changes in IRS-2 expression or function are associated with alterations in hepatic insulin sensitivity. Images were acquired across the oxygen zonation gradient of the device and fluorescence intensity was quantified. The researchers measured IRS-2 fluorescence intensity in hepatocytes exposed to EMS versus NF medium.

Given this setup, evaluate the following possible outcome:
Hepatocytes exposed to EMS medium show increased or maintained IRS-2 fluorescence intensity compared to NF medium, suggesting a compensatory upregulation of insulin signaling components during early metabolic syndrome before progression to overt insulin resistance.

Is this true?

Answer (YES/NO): NO